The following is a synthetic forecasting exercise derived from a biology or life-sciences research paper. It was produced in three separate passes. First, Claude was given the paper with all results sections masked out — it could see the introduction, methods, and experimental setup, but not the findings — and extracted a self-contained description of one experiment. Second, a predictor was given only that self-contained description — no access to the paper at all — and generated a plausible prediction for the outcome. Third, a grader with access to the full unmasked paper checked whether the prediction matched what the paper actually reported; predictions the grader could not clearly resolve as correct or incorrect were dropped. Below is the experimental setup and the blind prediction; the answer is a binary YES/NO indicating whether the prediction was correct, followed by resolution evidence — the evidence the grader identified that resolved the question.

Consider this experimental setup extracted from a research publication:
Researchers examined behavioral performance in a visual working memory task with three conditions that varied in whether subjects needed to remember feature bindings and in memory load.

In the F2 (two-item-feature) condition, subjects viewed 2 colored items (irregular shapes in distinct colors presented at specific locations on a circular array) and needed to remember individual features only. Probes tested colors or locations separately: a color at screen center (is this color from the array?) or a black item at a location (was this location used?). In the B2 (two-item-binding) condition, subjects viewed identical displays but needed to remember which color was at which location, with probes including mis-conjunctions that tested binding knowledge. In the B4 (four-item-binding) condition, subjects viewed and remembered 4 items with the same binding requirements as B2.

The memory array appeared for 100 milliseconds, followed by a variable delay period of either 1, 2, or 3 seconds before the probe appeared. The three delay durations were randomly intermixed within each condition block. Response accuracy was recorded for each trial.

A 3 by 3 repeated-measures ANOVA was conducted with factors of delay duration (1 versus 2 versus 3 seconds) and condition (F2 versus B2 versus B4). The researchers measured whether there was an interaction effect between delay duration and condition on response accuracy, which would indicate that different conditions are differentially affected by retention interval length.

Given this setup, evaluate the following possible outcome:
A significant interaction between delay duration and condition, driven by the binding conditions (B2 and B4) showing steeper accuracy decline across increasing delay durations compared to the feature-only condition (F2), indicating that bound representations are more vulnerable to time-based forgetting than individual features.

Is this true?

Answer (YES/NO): NO